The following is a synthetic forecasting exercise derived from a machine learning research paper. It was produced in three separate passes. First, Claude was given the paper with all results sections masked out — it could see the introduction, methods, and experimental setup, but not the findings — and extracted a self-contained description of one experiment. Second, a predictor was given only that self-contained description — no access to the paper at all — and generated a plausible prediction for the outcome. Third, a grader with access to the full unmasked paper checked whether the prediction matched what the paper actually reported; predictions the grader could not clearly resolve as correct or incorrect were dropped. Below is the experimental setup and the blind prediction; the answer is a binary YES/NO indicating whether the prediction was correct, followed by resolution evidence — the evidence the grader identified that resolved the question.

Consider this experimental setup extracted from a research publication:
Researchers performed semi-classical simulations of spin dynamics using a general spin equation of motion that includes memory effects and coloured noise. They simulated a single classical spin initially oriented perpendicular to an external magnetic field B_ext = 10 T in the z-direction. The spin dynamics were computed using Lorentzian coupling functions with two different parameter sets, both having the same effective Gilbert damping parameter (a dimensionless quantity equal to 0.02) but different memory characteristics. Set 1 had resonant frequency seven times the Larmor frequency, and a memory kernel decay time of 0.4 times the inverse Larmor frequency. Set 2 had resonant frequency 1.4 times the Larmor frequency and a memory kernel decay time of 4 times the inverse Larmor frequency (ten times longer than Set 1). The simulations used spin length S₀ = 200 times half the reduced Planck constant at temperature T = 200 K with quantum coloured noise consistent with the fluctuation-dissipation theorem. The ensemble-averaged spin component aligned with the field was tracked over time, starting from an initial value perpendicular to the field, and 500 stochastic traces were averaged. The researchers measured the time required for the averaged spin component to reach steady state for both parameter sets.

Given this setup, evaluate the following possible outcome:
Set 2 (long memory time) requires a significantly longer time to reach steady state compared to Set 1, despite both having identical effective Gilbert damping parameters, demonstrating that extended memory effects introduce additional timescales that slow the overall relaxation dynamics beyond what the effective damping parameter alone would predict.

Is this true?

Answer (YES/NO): NO